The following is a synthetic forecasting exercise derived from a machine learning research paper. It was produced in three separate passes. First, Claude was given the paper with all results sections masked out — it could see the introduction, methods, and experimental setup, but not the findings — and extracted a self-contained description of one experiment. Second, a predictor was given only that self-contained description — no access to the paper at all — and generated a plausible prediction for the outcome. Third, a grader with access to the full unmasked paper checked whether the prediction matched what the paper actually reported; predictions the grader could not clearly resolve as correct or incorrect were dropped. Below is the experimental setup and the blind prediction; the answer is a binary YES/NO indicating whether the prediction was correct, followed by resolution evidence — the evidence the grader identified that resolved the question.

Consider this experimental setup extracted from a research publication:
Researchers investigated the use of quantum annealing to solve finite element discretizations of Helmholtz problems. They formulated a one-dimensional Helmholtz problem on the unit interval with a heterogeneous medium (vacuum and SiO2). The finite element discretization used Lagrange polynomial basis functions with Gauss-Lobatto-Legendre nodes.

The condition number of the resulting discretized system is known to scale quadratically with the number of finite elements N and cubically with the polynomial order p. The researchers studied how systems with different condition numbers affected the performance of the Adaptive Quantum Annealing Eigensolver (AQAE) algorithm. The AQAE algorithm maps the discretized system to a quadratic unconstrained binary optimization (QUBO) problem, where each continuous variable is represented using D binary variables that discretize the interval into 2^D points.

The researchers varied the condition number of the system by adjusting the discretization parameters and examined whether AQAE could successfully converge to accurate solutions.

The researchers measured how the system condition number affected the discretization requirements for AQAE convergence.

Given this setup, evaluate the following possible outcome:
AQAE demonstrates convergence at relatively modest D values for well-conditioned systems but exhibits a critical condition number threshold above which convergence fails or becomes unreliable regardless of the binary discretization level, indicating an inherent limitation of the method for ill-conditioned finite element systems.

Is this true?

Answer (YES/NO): NO